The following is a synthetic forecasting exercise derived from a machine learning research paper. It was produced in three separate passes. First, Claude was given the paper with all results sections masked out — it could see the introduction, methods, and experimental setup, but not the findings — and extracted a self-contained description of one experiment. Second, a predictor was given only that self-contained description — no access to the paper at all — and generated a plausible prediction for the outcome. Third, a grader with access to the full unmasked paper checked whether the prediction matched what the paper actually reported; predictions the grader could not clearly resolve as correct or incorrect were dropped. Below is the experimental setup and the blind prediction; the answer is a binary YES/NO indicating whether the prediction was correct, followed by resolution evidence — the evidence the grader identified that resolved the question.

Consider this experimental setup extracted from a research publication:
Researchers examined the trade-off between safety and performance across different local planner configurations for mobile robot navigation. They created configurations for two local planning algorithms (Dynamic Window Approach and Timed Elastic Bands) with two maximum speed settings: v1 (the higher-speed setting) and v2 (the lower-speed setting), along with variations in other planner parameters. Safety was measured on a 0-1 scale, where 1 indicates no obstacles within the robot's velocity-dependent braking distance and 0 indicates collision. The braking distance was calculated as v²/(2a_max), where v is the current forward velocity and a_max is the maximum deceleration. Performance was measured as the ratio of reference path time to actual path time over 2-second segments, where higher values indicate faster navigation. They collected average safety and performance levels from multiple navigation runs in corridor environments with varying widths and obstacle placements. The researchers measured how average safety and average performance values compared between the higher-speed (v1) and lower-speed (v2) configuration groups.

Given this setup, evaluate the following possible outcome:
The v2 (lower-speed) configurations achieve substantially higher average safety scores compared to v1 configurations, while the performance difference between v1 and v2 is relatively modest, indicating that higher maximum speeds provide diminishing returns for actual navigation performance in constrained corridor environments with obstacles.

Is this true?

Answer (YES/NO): NO